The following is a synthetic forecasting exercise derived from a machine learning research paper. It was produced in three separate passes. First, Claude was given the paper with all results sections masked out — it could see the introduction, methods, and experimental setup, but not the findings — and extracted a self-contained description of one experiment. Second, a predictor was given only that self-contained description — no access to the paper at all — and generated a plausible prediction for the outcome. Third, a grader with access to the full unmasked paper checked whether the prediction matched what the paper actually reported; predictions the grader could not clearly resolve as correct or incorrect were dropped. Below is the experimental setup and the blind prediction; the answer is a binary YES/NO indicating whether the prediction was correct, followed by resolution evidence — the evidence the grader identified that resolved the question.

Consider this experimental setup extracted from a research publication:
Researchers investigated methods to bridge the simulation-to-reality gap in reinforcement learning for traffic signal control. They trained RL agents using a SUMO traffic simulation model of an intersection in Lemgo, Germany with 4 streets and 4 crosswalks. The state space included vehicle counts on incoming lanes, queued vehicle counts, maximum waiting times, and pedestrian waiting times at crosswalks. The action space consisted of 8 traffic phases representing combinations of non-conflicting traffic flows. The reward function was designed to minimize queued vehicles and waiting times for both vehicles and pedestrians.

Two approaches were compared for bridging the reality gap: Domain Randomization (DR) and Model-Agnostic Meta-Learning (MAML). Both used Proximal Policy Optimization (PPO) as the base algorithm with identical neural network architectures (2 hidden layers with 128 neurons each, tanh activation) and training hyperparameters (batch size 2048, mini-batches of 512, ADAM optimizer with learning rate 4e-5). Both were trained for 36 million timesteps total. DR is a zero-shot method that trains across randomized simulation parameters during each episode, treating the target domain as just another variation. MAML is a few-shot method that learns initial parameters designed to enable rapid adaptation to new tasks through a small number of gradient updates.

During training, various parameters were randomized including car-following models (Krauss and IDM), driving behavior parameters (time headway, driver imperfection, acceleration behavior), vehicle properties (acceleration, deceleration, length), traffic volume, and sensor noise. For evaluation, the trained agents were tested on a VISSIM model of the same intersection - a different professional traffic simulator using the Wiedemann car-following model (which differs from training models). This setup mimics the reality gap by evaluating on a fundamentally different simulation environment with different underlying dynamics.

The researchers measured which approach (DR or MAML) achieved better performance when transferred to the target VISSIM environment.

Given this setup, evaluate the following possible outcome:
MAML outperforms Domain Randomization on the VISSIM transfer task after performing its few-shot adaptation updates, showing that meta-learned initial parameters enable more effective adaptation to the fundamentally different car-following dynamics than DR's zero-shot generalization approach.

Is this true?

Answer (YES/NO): YES